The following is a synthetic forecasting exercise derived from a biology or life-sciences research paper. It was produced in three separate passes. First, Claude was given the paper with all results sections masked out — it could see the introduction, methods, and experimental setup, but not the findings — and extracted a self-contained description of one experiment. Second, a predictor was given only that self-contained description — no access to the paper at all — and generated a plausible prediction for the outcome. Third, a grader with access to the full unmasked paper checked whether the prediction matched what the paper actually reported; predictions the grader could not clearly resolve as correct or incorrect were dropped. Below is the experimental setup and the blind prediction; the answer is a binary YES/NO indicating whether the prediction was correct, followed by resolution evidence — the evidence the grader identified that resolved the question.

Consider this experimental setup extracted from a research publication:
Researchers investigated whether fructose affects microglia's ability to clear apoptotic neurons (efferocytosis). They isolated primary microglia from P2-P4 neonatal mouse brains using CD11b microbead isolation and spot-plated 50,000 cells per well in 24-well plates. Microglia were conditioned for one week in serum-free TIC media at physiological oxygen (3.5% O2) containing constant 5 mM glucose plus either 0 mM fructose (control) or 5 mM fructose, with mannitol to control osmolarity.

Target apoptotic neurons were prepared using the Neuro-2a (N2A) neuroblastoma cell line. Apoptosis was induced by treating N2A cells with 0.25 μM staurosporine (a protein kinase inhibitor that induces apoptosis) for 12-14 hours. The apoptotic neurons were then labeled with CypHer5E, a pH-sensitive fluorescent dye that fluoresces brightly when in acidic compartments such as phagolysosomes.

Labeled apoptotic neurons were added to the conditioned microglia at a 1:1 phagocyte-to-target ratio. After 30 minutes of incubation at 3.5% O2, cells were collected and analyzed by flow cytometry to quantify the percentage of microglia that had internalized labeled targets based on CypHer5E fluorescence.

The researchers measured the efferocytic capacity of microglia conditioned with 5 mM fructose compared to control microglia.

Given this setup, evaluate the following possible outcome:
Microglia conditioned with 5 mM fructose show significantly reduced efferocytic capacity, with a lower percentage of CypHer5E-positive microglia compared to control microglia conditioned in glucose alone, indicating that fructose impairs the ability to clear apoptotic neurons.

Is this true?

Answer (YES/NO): YES